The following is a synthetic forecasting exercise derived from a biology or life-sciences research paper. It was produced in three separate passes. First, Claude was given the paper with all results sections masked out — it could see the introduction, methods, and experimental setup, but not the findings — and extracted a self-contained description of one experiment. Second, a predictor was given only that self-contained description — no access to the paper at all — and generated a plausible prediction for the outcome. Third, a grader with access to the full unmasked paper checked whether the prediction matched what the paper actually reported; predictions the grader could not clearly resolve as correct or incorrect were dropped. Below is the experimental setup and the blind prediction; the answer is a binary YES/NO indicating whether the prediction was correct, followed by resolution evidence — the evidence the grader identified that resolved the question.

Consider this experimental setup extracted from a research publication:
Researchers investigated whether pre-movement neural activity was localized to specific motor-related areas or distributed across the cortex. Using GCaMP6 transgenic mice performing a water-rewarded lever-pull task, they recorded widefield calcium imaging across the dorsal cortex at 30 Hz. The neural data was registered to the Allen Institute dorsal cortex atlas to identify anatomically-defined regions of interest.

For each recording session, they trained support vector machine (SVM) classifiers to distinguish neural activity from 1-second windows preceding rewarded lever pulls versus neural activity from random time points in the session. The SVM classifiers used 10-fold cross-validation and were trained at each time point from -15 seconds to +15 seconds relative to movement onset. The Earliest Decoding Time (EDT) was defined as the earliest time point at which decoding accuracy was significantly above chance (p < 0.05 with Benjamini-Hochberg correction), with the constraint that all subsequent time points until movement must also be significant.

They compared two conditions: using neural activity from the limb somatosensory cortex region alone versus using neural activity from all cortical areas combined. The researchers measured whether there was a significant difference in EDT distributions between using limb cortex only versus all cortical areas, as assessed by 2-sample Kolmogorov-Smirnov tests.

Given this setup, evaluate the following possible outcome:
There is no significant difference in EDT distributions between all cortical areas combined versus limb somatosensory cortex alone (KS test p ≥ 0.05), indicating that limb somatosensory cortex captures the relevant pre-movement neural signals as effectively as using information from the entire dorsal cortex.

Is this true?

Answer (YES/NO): NO